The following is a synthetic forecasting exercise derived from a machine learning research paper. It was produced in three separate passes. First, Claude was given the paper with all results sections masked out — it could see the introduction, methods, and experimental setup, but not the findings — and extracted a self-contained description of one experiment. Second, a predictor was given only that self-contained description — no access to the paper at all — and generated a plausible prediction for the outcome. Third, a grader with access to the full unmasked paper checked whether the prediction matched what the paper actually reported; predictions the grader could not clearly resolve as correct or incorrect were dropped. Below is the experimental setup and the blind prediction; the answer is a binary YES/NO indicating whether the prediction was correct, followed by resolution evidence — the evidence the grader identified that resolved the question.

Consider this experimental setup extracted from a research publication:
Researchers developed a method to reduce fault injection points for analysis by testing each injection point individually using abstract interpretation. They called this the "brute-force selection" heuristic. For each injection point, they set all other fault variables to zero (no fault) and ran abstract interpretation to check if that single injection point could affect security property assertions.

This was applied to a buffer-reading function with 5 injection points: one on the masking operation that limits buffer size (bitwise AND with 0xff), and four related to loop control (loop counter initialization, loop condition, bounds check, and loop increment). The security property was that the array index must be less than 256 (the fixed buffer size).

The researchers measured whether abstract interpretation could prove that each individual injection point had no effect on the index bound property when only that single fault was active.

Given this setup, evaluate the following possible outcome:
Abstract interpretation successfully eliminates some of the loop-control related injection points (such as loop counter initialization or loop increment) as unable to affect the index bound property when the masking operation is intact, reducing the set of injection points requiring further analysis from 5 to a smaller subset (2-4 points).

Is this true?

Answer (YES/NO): NO